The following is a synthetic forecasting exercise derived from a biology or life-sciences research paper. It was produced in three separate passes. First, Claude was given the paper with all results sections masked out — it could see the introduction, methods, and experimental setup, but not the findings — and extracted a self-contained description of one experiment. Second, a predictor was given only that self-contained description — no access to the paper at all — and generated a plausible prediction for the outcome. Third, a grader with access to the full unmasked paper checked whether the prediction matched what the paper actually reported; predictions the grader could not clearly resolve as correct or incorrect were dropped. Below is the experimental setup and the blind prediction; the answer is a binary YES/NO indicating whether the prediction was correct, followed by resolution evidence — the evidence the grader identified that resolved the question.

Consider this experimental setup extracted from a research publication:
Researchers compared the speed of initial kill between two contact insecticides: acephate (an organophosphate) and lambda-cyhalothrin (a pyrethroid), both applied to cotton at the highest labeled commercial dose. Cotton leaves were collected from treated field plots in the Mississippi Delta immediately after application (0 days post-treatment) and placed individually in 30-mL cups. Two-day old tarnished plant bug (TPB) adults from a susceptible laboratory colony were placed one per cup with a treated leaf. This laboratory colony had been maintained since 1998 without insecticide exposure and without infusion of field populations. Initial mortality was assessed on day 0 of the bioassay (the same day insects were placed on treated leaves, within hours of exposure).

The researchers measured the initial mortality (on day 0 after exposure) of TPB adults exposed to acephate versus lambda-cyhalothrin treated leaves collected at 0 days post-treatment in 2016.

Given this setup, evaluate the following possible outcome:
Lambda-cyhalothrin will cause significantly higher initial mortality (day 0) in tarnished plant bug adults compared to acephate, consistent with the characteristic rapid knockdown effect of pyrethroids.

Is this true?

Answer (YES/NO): NO